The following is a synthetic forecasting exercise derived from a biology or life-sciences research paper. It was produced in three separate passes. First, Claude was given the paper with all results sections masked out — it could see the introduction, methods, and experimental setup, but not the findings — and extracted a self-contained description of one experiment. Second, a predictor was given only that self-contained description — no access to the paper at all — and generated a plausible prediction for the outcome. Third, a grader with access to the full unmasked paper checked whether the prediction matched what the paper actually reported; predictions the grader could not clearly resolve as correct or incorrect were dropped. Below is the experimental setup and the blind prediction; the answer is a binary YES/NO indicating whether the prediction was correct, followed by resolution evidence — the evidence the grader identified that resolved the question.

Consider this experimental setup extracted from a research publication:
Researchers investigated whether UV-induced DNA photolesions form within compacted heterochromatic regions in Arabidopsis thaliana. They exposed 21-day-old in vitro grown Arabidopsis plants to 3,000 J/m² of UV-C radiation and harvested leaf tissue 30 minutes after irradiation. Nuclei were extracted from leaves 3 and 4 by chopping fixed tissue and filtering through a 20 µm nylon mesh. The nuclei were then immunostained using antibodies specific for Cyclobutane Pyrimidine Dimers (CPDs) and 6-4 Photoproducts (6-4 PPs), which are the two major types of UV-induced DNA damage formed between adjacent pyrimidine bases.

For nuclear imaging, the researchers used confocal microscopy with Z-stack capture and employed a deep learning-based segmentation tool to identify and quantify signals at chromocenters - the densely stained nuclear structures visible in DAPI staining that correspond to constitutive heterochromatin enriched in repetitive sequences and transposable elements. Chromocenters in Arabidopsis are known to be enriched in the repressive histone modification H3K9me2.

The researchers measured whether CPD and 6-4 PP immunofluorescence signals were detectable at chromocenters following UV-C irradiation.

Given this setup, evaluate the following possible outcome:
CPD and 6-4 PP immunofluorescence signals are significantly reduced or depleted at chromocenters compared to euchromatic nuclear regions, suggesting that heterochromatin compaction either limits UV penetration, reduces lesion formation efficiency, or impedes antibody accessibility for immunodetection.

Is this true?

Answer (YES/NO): NO